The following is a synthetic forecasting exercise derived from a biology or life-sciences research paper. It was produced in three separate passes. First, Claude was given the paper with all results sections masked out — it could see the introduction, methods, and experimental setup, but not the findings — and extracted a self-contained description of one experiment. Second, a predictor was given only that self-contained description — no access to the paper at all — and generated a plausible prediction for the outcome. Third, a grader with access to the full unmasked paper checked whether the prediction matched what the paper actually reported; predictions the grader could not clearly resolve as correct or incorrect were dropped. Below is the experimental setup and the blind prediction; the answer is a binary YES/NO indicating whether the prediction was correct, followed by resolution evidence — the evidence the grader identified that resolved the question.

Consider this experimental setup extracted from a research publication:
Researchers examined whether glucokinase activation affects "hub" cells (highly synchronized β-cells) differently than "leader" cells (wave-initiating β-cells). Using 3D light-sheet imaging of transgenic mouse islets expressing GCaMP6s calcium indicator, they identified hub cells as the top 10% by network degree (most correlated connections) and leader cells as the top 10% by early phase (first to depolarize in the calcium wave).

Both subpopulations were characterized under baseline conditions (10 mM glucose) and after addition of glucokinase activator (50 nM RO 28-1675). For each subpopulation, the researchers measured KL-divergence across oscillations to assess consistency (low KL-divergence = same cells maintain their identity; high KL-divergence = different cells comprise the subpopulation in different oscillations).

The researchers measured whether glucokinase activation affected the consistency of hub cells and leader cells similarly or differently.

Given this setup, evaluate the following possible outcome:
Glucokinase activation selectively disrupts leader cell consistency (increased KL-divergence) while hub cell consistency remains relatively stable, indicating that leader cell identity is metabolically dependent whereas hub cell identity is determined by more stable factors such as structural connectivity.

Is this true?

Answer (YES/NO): NO